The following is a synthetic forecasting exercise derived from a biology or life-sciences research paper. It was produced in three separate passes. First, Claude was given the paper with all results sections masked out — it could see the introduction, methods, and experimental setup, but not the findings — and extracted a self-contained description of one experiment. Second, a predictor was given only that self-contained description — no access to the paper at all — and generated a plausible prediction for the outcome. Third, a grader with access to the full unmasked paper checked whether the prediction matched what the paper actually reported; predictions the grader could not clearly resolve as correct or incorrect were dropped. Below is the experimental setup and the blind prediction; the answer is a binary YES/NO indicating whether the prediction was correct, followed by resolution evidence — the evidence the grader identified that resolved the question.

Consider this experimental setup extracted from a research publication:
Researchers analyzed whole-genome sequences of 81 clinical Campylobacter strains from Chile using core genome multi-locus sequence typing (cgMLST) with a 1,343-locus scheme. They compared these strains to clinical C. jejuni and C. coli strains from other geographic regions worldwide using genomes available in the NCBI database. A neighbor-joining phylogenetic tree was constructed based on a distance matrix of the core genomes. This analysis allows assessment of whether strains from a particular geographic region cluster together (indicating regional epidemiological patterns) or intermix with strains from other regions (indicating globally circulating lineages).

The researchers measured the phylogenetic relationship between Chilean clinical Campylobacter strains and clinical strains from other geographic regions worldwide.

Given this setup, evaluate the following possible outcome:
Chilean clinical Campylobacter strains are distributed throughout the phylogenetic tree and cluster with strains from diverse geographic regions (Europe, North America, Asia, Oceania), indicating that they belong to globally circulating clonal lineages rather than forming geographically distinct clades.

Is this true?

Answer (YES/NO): NO